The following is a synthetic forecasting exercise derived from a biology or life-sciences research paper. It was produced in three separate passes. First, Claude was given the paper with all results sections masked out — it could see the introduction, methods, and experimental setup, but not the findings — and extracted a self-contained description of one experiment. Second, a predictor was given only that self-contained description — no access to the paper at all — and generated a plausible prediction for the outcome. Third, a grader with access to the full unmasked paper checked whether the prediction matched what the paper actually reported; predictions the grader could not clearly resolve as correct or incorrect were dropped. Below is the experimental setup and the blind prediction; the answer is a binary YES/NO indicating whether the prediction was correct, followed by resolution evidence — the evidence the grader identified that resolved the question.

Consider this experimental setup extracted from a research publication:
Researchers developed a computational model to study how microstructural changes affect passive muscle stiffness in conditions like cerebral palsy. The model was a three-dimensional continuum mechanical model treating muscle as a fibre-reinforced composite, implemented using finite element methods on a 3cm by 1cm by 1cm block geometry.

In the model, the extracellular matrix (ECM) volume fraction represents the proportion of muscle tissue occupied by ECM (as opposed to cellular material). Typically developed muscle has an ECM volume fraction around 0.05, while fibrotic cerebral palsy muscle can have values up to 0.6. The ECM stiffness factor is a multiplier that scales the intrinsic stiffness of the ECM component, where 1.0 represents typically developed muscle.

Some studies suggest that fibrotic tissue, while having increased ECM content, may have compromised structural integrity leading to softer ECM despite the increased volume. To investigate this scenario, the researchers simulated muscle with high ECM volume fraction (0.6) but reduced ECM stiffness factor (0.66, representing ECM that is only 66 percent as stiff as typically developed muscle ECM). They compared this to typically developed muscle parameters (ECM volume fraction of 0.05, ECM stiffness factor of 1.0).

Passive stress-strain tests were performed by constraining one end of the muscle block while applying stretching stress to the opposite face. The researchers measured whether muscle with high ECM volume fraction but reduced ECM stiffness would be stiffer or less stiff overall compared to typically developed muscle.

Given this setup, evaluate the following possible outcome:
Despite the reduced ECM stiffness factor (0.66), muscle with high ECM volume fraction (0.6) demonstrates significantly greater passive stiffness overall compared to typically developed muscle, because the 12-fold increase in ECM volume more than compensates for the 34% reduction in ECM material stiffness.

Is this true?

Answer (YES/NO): YES